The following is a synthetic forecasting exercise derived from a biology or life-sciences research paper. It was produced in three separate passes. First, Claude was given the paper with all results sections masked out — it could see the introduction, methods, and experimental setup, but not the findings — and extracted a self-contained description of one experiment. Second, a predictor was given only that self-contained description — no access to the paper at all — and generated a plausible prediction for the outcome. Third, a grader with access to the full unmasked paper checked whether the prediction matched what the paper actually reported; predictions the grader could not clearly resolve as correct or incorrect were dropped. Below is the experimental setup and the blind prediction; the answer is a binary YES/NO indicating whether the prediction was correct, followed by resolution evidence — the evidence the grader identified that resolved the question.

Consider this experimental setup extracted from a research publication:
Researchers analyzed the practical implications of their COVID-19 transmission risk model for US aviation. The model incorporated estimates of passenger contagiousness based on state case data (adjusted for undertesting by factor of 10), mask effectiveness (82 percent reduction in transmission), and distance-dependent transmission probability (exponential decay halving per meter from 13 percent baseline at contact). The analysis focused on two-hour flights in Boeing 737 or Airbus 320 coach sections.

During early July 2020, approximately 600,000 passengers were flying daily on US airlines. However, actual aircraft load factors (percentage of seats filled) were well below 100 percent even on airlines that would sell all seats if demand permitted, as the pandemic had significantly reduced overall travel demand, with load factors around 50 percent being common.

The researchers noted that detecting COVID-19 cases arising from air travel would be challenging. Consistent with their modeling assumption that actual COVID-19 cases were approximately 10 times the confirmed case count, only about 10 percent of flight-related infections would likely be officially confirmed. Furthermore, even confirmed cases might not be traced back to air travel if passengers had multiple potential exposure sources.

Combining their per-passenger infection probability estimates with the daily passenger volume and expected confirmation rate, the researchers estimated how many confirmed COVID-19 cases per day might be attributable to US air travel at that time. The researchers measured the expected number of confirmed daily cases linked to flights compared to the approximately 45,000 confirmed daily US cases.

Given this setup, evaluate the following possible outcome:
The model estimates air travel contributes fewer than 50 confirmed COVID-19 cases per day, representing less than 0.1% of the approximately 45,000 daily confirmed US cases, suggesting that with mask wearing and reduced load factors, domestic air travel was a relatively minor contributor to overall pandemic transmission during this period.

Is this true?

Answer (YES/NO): YES